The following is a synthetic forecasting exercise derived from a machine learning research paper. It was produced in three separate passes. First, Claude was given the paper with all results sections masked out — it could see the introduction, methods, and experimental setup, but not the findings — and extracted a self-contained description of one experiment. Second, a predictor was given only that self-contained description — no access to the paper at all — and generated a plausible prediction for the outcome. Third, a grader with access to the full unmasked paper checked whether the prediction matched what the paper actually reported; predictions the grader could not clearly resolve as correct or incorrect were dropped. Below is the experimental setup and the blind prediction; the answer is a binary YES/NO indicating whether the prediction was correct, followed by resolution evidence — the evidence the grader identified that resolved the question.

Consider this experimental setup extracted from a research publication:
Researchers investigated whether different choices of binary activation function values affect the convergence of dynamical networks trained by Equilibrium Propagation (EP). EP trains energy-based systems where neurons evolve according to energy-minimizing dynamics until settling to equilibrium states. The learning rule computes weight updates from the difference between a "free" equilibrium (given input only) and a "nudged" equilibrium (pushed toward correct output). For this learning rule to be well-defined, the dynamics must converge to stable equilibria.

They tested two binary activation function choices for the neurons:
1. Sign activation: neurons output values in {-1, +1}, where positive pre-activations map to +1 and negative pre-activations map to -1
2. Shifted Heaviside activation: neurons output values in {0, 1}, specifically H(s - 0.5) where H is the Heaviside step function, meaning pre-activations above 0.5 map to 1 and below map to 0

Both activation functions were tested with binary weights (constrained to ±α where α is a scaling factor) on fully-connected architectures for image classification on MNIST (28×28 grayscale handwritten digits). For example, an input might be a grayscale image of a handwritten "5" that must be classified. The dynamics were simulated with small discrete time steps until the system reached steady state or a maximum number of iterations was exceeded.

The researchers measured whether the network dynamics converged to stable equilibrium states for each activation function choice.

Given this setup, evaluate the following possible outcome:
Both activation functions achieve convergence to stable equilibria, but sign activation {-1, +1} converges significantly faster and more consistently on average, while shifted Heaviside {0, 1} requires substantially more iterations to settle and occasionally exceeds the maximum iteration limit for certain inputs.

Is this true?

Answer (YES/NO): NO